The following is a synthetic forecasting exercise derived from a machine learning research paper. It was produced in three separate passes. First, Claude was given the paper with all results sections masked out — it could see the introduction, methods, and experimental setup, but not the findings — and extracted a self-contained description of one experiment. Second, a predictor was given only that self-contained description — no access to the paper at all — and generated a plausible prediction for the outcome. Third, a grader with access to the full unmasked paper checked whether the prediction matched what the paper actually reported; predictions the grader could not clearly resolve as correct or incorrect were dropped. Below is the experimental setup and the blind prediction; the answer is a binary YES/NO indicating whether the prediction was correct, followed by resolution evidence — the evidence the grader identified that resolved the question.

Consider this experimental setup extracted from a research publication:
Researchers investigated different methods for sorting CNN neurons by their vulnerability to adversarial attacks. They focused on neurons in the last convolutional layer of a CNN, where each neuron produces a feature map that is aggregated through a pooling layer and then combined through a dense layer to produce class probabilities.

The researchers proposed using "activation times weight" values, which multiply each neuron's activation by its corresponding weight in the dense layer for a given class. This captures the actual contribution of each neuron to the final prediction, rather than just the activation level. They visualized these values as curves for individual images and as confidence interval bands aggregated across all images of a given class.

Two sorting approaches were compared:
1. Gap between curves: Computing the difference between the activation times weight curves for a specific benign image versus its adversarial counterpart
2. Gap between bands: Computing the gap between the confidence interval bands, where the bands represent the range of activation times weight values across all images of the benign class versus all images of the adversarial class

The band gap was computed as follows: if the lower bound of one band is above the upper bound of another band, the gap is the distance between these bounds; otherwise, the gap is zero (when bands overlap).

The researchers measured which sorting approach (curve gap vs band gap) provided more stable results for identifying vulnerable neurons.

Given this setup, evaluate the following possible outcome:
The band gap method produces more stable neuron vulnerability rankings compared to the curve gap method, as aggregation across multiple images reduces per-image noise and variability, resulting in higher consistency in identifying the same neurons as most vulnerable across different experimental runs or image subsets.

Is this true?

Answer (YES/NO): YES